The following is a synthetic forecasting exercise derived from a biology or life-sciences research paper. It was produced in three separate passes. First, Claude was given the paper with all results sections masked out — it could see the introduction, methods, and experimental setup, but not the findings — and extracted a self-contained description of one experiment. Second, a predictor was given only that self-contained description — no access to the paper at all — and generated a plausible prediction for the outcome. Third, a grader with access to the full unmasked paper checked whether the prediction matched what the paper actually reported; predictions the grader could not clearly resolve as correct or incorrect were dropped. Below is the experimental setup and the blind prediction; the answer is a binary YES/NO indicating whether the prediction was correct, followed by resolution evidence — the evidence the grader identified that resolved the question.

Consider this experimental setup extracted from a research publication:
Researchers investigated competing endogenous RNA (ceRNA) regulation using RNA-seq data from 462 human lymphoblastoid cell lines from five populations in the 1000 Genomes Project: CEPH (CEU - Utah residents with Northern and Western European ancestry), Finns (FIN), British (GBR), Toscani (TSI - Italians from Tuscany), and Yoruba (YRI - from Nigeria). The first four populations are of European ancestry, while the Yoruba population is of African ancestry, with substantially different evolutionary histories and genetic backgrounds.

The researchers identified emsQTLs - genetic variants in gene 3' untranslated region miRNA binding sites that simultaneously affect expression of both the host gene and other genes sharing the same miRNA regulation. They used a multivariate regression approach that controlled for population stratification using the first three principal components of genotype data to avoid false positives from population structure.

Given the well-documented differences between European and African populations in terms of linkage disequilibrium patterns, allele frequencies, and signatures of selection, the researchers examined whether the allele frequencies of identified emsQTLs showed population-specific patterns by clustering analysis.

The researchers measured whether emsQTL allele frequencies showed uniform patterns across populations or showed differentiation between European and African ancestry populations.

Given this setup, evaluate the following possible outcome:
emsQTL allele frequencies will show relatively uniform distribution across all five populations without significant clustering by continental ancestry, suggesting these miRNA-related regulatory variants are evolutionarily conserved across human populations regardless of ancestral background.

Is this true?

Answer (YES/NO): NO